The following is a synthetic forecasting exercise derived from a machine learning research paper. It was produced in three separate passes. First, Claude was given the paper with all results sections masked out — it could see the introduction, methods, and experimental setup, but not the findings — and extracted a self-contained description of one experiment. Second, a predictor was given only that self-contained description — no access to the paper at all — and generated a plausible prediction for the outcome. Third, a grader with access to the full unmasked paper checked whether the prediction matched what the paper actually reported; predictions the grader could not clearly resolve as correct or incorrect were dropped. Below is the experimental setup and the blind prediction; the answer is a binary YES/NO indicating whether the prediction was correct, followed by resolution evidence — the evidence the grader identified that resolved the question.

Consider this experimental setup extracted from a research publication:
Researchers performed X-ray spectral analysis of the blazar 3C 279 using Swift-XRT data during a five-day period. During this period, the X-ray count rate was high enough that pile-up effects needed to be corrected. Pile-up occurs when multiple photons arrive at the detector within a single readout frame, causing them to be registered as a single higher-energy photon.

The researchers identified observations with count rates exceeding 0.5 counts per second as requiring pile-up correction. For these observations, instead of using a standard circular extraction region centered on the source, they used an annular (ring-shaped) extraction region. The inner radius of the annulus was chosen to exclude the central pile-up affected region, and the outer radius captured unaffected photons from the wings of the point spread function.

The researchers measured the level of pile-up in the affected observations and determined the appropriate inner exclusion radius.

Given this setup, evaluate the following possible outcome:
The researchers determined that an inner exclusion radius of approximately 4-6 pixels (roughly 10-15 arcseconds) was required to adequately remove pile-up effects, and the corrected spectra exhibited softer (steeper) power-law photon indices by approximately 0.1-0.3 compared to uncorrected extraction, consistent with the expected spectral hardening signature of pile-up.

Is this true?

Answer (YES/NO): NO